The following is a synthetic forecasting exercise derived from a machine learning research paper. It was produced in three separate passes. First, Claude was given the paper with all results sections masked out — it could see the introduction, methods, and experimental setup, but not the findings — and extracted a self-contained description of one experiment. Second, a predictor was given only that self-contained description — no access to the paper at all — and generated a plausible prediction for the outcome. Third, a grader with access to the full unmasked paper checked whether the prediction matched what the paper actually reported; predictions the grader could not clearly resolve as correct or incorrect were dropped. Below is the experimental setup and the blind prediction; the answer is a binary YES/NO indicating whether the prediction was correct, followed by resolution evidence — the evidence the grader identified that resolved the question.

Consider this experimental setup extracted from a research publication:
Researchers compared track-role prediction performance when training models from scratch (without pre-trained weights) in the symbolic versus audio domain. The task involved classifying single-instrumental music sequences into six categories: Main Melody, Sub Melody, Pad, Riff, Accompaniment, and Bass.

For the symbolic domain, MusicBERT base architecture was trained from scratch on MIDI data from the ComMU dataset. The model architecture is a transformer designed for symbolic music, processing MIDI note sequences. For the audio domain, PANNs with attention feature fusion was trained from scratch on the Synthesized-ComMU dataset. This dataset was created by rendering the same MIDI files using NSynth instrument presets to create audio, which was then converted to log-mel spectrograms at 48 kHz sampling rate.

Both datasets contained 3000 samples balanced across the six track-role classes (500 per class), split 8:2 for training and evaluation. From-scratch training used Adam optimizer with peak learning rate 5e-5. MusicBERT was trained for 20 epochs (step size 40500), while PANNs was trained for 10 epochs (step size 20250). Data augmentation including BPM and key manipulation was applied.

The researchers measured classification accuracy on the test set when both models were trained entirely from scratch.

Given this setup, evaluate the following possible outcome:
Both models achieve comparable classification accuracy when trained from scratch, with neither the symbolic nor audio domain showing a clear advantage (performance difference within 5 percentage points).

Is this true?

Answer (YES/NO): YES